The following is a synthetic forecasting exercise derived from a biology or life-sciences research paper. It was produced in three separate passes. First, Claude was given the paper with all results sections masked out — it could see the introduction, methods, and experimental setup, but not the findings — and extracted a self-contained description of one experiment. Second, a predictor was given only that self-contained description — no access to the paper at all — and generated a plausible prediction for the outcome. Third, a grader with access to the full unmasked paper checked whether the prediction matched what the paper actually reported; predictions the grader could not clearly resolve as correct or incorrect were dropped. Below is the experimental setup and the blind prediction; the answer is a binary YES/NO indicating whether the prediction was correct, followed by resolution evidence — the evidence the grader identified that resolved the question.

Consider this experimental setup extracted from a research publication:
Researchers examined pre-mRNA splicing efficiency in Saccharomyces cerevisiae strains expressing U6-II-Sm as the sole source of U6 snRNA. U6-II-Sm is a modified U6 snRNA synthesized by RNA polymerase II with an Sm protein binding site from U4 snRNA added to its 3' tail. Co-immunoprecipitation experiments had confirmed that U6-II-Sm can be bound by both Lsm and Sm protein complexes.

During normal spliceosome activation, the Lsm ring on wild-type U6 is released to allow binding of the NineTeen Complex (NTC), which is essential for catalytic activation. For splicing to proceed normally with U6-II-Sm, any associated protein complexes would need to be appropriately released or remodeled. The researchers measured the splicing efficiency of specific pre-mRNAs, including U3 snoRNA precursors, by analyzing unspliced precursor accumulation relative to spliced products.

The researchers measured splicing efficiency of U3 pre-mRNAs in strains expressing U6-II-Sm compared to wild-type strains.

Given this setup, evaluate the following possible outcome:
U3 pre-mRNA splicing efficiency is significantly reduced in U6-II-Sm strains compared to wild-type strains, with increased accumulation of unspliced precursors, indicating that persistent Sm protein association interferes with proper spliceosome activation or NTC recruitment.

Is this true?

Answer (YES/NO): YES